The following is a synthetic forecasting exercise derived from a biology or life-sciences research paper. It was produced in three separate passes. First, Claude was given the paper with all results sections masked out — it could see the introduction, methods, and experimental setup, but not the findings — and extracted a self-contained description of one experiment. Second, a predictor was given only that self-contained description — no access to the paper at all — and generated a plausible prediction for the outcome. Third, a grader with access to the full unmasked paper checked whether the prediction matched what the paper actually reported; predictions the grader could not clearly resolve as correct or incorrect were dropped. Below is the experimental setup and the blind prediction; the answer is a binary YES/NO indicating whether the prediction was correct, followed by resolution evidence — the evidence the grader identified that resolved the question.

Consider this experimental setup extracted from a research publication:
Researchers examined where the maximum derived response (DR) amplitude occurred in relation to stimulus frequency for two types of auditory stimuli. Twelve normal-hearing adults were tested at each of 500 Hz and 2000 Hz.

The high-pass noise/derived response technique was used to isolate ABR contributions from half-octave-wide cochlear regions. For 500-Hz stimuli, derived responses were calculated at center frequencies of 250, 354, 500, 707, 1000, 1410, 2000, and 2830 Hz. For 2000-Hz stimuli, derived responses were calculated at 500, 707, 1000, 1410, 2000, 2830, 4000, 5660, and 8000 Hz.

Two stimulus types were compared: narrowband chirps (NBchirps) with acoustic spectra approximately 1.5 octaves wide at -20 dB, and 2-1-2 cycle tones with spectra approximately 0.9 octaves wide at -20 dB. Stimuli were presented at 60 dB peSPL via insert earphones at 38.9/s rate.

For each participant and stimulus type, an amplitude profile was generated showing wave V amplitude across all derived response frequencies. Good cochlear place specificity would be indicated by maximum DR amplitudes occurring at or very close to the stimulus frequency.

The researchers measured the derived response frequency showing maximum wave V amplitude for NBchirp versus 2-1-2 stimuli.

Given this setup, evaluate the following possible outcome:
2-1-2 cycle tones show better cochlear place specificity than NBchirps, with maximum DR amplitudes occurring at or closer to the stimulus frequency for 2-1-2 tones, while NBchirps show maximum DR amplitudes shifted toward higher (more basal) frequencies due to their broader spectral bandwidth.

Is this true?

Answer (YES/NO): NO